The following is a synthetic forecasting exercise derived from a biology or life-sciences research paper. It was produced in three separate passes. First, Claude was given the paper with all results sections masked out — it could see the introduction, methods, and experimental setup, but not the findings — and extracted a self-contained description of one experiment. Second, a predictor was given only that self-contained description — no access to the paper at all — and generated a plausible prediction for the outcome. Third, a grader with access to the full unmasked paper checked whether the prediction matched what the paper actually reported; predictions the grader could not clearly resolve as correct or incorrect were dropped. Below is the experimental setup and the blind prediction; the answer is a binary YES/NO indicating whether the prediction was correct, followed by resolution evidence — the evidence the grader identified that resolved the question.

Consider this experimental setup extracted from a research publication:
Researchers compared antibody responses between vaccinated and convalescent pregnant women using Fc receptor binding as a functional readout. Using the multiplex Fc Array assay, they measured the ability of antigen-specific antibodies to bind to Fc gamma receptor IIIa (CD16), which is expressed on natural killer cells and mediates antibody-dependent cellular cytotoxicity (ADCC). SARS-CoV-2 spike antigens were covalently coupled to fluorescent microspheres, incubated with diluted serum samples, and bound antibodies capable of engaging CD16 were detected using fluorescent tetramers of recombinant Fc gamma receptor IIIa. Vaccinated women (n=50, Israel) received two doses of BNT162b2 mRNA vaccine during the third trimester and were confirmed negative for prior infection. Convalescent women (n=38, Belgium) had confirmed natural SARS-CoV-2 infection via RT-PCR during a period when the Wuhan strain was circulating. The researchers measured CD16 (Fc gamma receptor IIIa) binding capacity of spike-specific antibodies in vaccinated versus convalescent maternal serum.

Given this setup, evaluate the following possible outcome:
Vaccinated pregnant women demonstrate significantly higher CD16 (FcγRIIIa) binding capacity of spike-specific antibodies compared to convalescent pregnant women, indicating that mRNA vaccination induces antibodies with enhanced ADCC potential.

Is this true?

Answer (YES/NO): YES